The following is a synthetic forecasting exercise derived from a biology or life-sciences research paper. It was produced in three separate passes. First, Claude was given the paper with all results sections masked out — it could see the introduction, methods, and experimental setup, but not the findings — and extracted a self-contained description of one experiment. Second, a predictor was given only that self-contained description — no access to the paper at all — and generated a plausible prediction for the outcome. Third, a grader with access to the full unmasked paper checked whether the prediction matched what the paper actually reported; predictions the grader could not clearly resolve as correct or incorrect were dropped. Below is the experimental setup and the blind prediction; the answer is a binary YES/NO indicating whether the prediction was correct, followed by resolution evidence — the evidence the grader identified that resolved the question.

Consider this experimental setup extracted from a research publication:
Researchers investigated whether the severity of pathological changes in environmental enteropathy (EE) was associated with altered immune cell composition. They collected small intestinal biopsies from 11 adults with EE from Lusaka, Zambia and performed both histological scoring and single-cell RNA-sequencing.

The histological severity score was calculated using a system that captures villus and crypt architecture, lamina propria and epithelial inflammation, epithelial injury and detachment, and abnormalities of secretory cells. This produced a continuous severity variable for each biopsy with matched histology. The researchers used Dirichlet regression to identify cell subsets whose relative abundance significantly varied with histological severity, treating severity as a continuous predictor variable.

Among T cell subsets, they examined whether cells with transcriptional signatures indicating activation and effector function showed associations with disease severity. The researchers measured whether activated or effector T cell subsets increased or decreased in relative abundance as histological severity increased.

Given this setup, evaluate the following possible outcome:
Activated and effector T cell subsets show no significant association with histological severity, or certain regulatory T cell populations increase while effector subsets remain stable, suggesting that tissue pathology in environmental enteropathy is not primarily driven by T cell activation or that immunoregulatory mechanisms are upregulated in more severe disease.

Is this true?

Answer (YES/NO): NO